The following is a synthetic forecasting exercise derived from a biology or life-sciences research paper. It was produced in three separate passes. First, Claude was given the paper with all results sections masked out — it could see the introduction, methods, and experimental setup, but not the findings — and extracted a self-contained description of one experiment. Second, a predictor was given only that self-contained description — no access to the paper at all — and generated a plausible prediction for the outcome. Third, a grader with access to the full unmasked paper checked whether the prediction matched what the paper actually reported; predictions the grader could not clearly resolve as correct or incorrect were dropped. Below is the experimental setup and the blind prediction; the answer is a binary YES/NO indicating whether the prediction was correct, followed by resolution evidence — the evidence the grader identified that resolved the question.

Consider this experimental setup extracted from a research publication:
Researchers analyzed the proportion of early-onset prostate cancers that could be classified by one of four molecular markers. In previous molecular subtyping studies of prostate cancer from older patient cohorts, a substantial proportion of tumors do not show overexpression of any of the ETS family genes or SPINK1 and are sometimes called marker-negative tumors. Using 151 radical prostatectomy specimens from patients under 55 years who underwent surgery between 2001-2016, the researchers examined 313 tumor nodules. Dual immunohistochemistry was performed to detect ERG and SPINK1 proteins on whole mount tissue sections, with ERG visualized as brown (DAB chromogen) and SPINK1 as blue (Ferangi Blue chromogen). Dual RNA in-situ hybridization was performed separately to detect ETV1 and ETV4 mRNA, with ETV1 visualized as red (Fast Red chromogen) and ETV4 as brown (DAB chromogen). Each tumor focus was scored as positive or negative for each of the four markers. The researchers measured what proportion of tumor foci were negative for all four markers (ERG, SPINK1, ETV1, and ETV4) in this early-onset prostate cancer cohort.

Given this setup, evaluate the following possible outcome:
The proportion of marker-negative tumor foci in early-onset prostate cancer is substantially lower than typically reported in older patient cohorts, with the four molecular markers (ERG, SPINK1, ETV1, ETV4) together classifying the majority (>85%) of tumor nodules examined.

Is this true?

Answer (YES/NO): NO